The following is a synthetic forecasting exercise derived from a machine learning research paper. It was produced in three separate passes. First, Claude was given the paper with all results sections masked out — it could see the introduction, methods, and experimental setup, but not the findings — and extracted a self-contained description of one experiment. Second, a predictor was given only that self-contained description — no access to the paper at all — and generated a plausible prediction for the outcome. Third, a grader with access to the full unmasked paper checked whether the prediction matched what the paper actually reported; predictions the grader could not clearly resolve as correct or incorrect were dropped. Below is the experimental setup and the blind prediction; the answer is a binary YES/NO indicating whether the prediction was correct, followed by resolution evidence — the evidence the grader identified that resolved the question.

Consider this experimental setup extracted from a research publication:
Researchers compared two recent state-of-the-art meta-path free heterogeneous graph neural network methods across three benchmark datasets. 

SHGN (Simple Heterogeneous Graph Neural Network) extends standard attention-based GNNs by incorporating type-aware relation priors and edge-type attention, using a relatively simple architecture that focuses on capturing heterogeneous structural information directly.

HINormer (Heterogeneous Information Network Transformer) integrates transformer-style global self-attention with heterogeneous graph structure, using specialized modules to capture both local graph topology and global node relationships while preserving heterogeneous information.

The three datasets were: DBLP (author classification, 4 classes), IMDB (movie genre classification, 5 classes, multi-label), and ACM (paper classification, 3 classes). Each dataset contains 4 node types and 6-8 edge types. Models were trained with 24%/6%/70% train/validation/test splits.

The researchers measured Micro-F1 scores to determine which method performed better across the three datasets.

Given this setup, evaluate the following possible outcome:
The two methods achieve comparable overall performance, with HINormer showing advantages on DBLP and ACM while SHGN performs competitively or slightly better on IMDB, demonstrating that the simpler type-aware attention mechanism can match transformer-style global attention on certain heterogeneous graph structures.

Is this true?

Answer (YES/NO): NO